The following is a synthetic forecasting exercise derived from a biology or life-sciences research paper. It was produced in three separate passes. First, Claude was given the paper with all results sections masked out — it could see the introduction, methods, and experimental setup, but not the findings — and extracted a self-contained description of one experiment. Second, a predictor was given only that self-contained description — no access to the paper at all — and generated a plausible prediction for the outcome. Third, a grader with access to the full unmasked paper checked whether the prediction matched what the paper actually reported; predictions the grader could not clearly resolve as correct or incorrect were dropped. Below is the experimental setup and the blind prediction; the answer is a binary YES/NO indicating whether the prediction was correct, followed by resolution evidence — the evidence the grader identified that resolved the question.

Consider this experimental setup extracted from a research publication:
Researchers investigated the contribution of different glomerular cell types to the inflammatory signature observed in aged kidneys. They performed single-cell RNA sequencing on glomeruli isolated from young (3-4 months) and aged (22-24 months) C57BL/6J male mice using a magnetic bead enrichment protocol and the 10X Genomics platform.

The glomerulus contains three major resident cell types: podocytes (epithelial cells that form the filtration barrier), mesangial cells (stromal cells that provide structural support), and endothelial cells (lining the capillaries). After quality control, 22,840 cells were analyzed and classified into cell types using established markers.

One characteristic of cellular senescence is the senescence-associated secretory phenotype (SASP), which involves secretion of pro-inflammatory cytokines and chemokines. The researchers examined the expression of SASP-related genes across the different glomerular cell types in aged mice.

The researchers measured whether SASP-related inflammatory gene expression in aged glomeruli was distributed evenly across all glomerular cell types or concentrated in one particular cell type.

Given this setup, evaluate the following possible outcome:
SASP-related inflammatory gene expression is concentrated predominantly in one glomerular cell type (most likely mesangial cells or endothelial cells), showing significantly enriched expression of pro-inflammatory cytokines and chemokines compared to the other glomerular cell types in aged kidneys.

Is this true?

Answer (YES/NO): YES